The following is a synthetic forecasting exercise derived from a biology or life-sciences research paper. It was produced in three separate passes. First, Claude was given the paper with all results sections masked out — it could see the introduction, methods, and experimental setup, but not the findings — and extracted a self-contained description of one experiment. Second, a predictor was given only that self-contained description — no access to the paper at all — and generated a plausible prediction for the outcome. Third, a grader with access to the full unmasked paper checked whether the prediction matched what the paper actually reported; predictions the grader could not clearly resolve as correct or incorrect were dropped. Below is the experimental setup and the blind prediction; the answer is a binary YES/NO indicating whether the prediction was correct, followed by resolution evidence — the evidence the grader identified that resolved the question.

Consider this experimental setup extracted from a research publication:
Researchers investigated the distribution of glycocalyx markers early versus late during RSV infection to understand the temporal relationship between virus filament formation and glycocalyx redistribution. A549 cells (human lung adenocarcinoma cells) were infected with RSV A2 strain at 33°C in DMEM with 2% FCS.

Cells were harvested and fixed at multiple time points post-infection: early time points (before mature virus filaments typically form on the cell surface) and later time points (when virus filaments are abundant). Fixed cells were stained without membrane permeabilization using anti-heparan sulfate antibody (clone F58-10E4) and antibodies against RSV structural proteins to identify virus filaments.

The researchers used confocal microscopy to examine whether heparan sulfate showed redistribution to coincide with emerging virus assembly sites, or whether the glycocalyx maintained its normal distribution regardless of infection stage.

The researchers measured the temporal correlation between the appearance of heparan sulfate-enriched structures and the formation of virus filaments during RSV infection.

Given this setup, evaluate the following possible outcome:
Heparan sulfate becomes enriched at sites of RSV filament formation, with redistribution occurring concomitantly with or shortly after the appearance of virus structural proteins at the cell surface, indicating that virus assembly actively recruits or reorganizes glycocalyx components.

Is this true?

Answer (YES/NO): NO